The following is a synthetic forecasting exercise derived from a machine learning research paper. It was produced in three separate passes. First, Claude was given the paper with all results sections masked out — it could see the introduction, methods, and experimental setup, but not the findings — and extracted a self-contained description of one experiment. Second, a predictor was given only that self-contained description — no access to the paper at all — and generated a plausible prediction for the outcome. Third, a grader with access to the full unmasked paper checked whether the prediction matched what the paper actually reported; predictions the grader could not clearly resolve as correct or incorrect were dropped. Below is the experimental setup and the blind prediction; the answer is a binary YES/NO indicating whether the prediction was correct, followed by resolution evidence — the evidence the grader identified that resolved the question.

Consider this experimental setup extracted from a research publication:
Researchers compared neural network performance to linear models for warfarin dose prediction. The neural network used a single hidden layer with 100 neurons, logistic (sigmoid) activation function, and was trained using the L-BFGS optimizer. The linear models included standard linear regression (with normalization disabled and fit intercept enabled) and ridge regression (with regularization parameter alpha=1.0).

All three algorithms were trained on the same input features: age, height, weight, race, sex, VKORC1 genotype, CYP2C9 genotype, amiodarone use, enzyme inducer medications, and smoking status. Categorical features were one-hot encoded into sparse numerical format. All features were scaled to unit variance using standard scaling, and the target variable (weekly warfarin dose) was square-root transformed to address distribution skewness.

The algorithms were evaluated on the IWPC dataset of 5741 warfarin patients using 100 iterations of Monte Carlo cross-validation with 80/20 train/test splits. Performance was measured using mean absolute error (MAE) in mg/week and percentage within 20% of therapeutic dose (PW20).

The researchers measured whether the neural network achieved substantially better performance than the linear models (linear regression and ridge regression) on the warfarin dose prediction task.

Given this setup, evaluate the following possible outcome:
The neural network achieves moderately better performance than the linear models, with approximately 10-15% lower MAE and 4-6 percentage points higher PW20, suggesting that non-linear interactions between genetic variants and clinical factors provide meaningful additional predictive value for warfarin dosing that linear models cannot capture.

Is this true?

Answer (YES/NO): NO